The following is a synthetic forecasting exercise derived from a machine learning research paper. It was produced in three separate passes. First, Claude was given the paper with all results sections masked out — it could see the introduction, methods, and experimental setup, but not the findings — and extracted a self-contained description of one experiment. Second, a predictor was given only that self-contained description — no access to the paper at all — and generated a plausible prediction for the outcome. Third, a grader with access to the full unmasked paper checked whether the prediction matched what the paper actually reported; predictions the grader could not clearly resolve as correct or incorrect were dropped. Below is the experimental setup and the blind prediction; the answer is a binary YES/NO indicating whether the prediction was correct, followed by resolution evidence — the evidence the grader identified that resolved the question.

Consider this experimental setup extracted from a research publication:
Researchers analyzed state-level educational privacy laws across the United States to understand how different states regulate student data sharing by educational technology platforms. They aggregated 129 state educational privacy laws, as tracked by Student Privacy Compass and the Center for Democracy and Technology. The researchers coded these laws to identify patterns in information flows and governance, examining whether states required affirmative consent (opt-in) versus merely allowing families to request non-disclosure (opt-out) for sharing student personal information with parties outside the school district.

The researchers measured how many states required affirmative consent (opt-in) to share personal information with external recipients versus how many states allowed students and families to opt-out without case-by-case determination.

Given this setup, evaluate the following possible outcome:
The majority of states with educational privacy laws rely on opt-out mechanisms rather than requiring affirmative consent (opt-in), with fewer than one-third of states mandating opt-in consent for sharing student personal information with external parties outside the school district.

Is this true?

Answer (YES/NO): NO